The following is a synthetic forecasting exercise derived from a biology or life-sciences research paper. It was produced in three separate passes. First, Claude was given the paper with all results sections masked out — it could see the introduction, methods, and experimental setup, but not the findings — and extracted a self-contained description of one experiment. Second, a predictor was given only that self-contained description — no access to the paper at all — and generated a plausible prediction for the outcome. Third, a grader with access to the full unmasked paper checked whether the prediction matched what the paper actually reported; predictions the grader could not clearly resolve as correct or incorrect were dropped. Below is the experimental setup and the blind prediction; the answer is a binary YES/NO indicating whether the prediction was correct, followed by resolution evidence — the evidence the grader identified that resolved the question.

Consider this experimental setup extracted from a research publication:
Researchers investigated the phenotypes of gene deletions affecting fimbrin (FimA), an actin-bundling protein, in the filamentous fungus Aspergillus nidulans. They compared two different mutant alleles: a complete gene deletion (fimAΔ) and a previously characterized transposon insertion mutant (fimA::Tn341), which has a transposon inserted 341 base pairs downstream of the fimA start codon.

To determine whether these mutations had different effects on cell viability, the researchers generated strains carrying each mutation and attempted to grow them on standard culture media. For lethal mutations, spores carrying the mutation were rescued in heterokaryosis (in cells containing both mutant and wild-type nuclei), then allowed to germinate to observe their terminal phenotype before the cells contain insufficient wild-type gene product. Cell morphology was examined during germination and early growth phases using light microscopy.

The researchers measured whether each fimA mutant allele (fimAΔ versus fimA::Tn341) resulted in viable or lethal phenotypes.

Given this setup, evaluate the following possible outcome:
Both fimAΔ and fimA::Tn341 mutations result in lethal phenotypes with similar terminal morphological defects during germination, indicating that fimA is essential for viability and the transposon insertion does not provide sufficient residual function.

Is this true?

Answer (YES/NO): NO